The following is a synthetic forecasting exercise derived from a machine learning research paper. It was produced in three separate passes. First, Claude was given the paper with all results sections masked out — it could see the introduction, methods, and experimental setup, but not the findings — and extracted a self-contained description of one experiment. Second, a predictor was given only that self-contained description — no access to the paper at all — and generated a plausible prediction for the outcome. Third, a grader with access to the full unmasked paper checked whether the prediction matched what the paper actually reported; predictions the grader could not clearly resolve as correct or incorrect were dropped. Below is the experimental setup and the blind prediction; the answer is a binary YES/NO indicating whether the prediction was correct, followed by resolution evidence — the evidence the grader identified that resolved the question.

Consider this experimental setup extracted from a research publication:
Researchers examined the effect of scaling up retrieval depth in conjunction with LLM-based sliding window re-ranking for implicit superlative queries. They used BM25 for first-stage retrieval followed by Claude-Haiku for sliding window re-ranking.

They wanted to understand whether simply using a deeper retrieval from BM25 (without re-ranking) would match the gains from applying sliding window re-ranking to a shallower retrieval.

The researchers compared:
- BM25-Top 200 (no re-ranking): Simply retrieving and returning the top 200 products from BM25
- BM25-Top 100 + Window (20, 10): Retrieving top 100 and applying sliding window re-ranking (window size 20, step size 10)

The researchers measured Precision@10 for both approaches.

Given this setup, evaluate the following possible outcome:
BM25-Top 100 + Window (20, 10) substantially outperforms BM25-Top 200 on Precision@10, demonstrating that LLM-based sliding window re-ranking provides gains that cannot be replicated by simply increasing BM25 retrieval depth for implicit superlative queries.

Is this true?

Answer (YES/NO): NO